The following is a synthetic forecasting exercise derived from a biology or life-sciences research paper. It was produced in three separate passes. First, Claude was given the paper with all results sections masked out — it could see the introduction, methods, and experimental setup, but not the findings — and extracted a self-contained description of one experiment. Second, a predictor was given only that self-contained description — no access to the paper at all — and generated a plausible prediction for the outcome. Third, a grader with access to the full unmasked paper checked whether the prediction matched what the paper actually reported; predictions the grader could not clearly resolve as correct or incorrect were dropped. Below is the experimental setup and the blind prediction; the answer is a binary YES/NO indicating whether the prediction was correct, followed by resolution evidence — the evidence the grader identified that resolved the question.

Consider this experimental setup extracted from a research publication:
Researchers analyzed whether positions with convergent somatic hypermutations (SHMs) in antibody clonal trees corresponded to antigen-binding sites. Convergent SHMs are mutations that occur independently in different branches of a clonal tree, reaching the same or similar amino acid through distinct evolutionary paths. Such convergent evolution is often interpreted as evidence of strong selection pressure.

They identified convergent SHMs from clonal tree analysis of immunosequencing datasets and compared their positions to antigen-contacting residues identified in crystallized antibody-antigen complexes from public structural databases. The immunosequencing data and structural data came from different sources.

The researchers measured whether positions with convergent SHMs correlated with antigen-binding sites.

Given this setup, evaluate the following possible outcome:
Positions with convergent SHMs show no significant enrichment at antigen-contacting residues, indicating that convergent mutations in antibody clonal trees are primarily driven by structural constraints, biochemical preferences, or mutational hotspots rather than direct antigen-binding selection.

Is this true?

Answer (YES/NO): NO